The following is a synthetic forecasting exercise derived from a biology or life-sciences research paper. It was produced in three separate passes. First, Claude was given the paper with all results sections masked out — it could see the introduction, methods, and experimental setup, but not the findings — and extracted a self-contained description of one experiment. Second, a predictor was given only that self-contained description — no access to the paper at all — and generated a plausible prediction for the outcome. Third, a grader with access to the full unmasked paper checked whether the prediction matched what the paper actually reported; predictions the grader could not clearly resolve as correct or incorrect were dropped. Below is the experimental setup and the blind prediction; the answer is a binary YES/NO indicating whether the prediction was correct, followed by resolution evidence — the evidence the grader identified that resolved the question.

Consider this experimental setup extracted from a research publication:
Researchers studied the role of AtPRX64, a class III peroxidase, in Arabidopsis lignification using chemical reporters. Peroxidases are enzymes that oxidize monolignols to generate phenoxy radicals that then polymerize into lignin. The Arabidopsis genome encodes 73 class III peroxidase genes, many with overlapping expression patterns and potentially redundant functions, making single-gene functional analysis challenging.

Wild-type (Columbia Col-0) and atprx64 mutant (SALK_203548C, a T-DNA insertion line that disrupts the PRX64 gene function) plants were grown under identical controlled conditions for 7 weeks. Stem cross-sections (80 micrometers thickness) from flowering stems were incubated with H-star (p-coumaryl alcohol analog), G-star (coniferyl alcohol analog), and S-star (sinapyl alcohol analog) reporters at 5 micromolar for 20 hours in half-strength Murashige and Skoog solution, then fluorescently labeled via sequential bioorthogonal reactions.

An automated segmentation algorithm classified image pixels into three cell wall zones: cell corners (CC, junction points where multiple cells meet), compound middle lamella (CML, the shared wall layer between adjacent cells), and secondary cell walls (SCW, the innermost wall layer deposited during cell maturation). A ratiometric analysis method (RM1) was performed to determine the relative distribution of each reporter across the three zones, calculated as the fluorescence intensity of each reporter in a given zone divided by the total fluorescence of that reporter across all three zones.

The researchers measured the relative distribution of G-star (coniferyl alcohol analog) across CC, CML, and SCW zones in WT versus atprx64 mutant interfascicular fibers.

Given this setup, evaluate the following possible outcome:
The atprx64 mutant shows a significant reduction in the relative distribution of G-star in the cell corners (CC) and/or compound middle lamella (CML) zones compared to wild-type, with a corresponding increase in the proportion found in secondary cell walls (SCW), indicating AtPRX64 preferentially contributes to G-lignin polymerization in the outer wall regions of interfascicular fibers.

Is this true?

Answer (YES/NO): NO